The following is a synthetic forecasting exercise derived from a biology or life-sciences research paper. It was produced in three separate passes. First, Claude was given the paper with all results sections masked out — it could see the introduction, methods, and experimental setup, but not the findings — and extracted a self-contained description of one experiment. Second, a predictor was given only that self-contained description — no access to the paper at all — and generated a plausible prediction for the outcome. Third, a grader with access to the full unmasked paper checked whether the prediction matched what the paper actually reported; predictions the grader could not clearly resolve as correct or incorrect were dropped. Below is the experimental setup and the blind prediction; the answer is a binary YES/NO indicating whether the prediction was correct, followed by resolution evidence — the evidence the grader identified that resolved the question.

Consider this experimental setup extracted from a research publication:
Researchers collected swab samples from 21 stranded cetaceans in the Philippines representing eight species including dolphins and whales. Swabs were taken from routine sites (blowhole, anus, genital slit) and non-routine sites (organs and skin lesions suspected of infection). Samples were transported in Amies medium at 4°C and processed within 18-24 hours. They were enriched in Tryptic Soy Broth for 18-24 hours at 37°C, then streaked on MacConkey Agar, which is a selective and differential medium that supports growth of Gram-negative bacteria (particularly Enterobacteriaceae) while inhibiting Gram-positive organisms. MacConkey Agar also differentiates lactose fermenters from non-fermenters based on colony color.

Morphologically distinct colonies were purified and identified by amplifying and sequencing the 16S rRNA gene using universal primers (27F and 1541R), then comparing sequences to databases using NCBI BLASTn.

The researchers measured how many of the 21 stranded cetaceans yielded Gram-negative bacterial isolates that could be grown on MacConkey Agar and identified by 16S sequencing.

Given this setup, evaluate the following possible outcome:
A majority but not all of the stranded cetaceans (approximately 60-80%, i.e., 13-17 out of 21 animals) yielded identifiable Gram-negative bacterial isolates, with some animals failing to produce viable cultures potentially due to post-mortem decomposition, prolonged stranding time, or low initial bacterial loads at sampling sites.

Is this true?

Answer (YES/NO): NO